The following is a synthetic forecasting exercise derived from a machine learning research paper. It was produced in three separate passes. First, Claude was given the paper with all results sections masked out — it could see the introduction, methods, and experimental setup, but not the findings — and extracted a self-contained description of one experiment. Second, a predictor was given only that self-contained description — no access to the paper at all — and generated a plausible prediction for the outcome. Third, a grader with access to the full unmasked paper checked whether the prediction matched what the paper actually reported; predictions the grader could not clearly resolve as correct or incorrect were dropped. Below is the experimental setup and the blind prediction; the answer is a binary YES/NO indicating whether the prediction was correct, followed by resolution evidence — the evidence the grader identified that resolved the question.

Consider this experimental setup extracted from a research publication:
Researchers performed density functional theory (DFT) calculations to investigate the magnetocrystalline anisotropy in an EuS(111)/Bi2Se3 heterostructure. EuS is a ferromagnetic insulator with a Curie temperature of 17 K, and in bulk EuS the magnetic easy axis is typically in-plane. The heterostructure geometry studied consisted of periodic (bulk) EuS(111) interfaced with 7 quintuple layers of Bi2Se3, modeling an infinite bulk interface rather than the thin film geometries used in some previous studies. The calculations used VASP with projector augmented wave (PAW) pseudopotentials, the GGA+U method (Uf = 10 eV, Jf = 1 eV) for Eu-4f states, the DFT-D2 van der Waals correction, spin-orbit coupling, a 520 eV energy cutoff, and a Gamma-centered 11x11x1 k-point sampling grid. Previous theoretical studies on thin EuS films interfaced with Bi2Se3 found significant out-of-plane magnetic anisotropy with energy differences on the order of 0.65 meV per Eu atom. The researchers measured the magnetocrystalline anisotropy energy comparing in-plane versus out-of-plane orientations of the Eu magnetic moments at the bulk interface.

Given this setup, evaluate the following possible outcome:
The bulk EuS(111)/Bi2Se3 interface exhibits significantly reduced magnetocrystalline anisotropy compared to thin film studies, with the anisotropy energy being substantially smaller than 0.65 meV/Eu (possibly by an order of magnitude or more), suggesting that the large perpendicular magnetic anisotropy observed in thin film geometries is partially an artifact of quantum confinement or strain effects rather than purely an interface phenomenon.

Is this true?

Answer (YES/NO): YES